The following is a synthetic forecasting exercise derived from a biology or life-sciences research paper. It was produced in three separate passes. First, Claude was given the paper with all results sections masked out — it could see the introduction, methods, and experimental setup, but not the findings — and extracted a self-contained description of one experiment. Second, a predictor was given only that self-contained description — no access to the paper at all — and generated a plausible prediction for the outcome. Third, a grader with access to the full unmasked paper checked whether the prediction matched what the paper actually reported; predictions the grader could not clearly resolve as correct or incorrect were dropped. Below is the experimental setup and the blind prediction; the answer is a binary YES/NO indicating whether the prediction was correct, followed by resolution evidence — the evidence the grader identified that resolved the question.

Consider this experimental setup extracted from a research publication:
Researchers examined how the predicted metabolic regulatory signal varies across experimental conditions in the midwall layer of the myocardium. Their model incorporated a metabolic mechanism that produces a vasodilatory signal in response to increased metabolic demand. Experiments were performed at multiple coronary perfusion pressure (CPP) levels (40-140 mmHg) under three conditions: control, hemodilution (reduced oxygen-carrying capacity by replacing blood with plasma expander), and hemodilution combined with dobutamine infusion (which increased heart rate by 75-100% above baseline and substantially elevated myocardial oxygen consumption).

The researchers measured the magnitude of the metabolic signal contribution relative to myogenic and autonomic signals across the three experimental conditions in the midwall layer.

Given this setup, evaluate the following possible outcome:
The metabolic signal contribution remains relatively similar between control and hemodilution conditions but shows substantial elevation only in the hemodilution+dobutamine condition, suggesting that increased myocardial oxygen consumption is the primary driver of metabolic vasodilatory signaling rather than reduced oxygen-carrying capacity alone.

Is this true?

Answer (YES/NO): YES